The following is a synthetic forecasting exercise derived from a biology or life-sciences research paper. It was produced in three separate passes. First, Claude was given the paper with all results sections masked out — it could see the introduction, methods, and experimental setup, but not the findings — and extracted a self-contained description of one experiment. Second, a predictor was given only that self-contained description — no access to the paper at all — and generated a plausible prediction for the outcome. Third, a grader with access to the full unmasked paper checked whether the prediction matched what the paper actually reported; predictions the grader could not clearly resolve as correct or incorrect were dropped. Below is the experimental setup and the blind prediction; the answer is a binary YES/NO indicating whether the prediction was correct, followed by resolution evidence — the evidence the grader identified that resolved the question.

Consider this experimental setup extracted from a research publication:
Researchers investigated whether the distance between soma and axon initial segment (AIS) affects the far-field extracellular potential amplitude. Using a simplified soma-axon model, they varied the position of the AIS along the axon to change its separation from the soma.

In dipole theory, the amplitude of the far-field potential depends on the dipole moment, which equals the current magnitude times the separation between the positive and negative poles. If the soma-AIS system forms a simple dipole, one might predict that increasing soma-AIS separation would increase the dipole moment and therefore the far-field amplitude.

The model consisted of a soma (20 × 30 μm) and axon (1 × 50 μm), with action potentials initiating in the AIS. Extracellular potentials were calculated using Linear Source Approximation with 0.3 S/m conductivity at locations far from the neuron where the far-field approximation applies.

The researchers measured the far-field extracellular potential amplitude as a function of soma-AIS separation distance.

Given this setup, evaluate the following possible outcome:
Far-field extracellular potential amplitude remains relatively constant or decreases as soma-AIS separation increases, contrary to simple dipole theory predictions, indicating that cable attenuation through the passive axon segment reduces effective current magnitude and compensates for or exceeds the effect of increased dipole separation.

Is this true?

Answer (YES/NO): YES